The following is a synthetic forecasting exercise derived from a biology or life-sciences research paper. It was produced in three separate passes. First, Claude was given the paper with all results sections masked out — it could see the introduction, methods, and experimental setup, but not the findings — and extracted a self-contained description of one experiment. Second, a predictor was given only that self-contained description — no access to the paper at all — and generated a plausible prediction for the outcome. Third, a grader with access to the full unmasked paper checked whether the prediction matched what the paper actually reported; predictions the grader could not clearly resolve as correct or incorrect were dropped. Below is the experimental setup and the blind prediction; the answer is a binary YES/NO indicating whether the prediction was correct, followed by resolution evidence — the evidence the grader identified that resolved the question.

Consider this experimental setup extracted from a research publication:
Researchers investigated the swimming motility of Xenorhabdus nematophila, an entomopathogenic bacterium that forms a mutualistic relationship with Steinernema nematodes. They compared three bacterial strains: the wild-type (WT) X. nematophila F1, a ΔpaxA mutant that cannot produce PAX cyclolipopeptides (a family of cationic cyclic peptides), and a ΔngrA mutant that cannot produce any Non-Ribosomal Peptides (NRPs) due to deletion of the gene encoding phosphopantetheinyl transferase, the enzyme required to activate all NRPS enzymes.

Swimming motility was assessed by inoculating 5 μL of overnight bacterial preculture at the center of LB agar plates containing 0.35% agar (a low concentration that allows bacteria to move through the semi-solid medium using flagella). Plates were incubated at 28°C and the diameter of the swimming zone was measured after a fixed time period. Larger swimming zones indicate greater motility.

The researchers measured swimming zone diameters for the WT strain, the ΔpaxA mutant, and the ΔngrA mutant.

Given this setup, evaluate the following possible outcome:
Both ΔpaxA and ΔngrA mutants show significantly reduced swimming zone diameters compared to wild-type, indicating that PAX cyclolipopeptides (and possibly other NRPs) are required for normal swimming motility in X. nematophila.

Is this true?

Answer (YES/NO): NO